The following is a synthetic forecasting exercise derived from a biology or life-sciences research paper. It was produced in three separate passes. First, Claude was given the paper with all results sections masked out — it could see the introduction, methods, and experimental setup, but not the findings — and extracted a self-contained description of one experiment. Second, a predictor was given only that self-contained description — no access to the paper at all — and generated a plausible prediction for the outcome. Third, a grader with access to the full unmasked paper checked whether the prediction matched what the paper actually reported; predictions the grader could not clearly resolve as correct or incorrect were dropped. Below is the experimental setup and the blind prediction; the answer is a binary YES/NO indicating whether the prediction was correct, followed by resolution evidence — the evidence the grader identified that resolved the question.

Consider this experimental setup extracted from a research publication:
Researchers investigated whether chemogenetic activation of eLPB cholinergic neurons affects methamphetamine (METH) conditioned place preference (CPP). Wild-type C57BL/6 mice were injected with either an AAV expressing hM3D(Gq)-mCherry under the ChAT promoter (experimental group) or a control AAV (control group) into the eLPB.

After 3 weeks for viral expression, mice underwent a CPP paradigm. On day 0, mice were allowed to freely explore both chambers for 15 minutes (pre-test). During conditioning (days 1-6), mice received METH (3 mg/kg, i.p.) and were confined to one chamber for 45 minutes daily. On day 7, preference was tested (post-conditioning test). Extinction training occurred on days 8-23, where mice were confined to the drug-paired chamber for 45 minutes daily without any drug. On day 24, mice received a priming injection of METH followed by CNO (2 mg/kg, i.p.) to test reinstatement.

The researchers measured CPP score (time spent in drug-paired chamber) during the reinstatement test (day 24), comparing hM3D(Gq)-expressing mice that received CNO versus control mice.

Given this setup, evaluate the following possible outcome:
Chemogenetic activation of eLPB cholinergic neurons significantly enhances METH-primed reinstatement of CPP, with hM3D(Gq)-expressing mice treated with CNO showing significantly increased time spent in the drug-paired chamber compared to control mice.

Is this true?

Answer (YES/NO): NO